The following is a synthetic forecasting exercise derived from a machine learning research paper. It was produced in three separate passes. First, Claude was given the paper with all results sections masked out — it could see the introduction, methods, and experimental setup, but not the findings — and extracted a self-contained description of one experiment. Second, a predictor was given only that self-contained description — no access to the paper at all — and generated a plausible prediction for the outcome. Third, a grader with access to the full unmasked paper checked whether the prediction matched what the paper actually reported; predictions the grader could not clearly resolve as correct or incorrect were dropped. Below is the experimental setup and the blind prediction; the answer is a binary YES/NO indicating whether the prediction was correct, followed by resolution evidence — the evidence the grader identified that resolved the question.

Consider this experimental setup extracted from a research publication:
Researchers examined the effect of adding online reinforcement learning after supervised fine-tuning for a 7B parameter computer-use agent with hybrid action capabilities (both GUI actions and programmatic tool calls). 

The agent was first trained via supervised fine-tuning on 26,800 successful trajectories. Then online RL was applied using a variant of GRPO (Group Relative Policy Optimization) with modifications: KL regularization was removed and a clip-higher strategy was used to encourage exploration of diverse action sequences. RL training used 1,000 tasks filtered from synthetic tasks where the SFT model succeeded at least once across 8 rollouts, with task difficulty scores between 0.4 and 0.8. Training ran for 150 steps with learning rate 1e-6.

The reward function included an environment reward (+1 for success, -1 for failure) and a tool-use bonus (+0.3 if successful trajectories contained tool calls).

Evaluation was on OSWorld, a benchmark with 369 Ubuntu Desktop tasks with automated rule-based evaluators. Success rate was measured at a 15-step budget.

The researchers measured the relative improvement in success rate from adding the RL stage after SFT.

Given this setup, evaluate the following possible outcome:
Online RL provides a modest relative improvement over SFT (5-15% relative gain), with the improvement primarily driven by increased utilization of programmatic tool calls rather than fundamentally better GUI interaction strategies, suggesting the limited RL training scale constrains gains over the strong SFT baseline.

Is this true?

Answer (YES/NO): NO